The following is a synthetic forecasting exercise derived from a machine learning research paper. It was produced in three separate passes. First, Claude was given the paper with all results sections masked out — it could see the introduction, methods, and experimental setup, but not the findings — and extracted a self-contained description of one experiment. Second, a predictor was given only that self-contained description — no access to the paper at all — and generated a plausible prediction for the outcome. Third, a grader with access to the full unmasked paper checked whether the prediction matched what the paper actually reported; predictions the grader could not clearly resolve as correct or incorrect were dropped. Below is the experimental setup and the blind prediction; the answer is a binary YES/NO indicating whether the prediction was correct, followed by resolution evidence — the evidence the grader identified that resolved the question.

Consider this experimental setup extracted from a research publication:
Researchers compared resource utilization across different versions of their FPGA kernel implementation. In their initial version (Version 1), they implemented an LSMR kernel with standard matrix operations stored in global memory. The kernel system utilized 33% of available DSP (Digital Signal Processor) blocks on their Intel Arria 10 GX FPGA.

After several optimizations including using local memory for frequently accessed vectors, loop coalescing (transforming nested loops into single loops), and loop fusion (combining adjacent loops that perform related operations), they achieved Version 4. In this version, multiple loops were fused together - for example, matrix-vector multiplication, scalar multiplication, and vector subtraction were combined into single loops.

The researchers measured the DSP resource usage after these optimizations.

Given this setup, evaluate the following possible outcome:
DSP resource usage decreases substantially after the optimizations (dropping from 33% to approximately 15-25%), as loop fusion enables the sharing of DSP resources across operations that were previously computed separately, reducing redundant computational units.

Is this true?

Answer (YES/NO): NO